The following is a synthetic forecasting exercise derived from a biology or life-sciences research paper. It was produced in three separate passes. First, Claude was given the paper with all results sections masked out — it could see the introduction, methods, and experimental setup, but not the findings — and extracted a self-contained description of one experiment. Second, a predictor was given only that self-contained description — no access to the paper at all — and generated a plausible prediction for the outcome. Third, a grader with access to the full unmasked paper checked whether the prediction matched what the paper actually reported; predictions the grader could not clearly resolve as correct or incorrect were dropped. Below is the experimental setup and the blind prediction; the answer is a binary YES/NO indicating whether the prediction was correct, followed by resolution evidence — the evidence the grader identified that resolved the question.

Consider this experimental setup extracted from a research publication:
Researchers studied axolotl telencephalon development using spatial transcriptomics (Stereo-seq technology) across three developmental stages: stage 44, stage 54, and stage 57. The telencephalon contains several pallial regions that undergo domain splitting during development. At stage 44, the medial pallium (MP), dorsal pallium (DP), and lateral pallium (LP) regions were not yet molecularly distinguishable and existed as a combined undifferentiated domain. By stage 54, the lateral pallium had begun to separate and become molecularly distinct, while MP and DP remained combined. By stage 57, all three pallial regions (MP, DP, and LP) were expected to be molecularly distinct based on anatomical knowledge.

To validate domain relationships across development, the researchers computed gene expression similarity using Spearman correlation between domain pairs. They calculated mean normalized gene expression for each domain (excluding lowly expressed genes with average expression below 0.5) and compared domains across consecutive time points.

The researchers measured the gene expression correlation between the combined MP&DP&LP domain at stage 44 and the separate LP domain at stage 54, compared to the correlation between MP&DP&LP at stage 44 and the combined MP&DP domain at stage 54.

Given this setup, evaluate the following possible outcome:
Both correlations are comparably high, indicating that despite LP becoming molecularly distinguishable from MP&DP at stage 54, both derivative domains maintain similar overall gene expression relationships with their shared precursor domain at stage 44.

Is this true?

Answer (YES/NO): NO